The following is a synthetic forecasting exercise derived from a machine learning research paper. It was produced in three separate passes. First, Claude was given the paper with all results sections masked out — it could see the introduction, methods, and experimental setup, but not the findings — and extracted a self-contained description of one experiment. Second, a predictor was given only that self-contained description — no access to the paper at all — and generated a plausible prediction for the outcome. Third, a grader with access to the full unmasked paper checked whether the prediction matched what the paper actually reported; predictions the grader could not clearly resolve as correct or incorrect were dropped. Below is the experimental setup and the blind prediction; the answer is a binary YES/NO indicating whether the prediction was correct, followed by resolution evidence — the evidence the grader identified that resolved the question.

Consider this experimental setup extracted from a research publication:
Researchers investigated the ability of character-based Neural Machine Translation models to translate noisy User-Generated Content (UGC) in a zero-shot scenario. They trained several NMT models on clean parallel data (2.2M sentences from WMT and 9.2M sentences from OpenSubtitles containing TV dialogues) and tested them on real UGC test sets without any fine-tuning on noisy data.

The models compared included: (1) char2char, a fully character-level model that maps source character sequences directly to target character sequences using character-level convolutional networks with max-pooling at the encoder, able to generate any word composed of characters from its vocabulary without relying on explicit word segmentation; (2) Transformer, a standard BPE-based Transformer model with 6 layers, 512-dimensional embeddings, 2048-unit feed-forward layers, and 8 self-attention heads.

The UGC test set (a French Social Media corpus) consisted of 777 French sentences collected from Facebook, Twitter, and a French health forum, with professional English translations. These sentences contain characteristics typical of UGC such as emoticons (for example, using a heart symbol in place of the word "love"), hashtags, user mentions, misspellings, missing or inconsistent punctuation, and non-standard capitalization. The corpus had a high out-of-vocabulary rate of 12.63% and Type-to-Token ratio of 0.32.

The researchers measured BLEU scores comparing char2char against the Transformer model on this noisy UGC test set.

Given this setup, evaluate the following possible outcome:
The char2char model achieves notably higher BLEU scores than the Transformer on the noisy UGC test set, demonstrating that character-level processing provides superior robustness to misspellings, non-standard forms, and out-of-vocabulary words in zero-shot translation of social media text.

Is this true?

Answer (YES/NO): NO